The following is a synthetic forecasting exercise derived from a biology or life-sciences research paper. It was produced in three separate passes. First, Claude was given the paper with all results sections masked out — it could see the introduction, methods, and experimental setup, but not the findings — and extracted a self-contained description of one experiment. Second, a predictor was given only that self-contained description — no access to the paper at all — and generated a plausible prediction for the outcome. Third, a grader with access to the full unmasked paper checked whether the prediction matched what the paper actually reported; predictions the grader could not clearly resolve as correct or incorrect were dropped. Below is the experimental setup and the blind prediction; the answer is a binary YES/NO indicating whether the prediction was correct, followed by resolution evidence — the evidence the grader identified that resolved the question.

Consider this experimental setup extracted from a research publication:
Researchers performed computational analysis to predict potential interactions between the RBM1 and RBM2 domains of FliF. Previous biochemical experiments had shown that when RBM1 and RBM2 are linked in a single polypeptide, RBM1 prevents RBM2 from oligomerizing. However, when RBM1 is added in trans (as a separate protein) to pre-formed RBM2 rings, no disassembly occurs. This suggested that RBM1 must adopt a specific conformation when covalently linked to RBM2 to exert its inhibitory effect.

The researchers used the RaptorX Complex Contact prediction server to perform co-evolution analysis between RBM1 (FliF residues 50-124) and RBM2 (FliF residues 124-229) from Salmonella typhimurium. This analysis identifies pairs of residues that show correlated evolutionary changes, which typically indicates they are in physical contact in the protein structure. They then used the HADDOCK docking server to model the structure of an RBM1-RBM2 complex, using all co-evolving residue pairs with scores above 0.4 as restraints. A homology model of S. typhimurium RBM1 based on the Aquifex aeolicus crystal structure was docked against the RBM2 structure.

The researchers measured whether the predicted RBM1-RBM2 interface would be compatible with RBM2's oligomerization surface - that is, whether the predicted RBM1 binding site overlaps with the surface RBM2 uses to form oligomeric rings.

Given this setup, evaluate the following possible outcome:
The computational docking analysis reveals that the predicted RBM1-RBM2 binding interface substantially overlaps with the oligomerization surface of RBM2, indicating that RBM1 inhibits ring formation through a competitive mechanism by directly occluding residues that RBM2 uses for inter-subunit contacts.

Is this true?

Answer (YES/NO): YES